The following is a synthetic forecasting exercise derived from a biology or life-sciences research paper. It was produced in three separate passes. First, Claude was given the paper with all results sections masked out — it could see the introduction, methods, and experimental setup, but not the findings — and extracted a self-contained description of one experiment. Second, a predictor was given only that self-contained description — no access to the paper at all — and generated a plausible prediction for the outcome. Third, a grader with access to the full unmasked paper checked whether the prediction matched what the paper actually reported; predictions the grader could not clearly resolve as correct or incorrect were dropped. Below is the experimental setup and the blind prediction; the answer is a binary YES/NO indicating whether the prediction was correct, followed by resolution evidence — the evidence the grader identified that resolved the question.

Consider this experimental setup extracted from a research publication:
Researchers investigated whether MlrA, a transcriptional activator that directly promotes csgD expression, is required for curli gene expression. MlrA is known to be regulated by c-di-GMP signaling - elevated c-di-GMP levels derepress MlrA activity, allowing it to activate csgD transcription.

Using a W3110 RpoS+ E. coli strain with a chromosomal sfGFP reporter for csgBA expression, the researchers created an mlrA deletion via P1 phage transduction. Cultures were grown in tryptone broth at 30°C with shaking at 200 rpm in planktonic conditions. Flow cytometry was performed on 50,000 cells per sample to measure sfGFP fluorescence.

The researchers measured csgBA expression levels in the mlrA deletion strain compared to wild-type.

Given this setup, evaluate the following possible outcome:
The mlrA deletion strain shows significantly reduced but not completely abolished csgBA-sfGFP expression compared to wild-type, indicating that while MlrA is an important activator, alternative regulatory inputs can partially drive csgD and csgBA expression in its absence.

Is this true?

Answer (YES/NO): NO